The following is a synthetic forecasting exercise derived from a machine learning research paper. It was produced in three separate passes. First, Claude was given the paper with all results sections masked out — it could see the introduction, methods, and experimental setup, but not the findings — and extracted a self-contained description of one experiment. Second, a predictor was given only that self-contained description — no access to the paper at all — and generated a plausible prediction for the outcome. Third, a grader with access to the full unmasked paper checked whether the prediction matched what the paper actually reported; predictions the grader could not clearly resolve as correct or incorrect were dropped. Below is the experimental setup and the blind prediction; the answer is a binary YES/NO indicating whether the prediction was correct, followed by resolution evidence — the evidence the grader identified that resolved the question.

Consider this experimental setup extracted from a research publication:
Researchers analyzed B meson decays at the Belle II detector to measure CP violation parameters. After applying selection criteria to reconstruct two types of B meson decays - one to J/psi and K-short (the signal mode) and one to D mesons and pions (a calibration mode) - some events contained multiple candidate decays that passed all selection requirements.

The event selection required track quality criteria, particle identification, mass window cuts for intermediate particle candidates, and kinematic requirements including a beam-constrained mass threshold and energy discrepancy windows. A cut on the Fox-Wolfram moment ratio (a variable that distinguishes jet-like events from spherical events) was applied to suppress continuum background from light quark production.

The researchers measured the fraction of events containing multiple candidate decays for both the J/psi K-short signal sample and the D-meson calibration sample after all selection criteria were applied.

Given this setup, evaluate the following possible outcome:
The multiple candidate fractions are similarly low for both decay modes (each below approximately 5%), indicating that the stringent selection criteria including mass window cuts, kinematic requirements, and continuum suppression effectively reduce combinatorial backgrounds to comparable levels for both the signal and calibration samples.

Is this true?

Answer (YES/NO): NO